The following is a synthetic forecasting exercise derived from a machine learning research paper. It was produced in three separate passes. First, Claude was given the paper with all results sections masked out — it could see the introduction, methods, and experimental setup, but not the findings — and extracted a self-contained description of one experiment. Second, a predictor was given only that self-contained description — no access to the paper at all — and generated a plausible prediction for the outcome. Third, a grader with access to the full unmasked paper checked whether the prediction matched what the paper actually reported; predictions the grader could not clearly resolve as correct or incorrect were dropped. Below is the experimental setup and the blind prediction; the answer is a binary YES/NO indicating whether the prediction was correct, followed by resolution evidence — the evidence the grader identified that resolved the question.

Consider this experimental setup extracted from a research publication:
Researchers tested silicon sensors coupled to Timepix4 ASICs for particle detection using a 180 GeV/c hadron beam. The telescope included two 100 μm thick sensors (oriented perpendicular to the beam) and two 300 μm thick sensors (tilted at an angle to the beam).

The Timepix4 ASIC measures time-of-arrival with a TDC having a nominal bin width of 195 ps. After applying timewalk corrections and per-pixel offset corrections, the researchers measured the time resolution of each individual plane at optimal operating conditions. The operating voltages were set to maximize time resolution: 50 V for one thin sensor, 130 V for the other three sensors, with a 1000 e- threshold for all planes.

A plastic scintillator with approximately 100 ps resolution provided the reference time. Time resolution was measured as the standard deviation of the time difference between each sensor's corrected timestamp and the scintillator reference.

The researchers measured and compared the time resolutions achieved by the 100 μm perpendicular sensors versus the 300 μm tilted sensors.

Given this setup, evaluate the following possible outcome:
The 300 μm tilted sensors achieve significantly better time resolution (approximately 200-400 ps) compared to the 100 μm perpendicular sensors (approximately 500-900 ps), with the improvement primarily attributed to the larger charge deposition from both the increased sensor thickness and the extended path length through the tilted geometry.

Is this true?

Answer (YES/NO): NO